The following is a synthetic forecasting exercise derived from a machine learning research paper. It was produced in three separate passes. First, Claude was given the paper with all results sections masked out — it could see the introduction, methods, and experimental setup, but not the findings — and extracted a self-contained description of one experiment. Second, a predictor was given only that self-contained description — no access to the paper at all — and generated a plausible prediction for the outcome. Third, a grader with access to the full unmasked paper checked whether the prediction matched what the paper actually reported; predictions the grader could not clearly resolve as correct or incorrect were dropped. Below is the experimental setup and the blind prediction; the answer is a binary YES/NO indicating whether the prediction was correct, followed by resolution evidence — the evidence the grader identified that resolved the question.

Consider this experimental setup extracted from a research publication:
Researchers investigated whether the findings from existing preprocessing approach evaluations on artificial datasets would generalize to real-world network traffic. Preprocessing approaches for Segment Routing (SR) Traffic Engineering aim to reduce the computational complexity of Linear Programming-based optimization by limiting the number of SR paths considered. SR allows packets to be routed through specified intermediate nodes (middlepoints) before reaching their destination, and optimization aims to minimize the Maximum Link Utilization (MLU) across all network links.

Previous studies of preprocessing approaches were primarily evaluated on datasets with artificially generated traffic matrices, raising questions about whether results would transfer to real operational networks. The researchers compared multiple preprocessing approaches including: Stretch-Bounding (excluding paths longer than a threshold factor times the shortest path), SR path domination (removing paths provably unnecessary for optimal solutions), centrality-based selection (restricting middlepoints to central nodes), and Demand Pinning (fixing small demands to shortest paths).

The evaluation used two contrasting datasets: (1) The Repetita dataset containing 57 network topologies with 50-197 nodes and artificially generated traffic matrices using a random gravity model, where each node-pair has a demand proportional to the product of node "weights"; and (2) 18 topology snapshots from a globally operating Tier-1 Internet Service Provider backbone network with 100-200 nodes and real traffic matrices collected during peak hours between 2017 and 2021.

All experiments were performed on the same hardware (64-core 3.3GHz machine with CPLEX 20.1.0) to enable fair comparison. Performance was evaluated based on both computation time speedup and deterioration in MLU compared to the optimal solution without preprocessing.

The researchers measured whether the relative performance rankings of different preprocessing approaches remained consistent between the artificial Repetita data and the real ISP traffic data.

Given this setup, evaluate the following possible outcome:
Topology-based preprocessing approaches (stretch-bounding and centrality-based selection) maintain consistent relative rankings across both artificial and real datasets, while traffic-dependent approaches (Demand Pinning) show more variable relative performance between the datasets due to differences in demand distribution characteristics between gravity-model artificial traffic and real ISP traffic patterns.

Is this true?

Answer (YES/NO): NO